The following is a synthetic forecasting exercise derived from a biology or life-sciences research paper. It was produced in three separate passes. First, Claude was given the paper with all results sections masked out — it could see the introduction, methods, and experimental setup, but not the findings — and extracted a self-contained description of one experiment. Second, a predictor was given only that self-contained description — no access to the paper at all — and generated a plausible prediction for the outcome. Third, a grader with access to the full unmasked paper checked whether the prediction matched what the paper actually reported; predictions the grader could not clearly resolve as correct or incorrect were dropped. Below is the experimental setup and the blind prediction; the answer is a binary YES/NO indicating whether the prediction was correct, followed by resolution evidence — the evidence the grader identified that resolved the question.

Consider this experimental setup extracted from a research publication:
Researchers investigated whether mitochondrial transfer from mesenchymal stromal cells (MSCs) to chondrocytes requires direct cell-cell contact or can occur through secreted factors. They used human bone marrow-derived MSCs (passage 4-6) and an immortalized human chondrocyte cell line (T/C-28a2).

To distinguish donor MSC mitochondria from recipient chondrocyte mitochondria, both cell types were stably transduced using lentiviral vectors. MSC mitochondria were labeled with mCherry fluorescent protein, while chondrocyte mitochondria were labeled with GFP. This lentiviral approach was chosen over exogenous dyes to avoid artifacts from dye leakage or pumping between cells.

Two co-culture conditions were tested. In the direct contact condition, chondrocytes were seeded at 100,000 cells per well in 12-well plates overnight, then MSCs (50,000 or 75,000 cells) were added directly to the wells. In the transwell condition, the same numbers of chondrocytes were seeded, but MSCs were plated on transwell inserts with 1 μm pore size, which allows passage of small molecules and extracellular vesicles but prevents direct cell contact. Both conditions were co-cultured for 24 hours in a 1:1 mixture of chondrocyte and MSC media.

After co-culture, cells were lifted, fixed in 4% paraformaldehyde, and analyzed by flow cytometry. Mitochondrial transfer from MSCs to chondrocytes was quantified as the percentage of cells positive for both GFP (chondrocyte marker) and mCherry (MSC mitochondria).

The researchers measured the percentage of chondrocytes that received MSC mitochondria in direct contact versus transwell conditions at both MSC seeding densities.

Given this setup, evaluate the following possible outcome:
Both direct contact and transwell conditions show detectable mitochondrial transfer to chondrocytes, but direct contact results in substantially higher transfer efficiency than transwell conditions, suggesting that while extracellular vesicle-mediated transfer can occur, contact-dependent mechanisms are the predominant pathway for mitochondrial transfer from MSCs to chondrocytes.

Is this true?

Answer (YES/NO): YES